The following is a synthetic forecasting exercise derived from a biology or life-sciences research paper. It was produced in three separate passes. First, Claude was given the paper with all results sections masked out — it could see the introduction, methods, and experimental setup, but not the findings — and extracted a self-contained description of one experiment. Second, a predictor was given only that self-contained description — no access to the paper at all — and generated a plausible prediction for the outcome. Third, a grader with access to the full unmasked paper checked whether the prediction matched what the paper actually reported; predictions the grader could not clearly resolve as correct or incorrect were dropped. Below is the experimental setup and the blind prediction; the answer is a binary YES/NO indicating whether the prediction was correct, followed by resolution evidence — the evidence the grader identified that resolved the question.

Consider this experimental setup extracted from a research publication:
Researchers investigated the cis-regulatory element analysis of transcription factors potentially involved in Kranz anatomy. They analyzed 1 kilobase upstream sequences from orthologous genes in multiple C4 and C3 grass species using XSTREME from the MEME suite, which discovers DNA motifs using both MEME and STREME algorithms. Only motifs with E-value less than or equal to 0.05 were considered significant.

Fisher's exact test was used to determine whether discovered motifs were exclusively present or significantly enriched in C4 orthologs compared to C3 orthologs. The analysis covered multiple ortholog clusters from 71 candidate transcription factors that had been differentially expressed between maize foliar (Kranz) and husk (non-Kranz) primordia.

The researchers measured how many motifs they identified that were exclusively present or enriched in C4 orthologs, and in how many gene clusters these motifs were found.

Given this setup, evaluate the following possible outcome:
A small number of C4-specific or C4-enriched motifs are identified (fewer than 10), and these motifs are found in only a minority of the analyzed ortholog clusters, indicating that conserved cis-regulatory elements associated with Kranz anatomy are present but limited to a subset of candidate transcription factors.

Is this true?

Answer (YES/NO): NO